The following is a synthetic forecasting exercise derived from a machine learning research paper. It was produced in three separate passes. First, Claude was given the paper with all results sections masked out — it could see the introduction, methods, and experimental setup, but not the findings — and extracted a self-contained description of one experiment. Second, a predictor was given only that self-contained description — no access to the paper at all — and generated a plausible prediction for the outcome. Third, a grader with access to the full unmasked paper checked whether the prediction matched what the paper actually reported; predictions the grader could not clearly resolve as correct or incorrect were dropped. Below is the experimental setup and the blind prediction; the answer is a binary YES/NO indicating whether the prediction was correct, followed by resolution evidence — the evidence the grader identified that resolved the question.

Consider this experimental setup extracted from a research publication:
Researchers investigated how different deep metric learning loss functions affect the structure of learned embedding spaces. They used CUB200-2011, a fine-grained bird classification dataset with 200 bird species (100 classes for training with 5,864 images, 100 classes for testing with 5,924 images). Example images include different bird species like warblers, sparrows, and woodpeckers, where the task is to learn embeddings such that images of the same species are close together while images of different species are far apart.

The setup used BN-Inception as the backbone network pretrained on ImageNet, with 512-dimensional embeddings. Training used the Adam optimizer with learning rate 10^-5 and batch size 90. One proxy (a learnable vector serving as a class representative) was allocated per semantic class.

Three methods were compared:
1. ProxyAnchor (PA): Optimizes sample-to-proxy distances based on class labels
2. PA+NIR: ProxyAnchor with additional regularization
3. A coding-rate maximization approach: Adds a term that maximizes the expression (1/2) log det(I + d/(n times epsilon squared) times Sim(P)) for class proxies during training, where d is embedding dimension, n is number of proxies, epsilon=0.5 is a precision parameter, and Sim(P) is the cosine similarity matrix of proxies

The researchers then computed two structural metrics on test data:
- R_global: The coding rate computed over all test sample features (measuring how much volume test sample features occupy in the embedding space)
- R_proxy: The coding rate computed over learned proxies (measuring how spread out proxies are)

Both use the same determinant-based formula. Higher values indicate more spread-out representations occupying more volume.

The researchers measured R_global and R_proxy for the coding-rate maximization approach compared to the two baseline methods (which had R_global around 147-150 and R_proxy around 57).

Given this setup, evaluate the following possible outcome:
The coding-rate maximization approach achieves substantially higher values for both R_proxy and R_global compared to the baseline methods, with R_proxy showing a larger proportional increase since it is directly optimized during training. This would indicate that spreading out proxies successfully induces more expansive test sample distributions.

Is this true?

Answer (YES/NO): NO